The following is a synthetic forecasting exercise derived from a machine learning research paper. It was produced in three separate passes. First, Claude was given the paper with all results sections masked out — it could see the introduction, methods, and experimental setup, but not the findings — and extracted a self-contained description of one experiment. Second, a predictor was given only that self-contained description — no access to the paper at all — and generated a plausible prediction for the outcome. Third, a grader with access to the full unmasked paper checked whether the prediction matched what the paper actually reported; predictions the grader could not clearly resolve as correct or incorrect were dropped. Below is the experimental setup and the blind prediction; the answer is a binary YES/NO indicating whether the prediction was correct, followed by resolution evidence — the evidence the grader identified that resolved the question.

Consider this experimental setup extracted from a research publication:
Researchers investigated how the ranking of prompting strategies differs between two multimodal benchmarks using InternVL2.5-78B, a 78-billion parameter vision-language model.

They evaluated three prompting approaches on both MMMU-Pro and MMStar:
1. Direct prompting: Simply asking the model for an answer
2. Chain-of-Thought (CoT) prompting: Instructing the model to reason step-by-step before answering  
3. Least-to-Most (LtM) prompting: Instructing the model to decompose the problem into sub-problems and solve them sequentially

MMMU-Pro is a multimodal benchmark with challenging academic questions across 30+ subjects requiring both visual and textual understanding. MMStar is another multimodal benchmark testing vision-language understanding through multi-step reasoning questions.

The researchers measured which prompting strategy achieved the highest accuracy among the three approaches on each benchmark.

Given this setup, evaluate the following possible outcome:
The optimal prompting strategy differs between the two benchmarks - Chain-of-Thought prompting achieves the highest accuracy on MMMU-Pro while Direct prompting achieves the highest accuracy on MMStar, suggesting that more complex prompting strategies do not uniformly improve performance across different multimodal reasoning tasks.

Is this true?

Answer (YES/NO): NO